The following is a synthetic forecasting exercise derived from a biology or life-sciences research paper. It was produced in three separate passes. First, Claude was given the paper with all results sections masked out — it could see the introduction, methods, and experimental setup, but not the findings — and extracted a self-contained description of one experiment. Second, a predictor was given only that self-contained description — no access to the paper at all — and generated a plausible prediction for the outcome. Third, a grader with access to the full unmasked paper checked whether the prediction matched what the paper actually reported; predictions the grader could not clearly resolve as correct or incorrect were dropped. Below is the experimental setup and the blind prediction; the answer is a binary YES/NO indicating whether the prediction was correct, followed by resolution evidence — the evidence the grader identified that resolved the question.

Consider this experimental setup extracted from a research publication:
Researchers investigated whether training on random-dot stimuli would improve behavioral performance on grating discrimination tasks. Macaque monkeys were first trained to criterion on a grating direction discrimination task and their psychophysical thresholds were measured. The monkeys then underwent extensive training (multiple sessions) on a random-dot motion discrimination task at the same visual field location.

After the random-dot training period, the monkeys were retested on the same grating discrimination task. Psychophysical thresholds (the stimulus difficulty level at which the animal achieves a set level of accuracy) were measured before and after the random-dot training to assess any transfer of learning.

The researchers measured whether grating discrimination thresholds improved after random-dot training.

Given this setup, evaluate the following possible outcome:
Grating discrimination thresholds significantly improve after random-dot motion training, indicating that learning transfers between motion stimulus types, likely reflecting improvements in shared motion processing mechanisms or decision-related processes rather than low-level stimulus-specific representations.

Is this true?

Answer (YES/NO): NO